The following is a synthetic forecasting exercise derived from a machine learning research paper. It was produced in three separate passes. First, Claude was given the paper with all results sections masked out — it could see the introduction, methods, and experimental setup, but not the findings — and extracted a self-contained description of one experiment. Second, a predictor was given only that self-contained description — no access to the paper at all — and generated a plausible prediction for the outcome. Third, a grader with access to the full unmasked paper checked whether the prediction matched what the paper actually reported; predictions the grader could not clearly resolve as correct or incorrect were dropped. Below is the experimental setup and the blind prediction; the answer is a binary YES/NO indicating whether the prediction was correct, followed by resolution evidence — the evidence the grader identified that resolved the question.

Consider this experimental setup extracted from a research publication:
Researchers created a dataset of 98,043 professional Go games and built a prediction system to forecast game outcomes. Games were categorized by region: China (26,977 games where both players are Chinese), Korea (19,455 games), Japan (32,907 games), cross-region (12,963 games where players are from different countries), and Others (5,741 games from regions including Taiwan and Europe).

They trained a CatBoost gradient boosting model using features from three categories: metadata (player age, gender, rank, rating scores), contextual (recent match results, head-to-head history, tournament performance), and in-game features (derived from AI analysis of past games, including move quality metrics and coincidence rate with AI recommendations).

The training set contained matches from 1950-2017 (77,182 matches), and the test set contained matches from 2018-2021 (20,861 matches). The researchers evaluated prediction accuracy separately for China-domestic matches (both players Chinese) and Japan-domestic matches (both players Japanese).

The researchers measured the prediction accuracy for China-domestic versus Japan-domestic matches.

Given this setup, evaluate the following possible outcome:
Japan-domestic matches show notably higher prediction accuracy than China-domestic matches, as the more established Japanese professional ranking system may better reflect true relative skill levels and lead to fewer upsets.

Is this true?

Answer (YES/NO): YES